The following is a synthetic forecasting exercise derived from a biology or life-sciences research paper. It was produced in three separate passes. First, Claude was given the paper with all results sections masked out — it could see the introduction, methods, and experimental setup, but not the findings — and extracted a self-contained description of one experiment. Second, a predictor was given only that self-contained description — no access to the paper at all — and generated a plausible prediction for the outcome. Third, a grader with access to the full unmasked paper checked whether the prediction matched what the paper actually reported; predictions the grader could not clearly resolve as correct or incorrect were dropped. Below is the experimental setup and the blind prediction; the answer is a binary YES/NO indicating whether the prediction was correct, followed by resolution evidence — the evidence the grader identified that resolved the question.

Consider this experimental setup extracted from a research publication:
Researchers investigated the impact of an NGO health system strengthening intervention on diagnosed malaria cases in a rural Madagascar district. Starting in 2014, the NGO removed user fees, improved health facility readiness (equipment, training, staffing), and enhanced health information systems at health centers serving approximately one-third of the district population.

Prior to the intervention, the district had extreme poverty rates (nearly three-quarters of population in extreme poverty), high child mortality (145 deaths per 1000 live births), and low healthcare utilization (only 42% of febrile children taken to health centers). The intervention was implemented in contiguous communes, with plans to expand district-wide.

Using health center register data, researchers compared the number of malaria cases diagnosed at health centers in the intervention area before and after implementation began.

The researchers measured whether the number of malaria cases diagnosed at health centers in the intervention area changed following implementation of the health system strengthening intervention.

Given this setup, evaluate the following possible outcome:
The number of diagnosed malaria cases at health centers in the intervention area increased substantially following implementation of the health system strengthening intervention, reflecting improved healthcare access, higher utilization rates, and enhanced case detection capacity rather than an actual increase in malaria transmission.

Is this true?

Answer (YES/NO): YES